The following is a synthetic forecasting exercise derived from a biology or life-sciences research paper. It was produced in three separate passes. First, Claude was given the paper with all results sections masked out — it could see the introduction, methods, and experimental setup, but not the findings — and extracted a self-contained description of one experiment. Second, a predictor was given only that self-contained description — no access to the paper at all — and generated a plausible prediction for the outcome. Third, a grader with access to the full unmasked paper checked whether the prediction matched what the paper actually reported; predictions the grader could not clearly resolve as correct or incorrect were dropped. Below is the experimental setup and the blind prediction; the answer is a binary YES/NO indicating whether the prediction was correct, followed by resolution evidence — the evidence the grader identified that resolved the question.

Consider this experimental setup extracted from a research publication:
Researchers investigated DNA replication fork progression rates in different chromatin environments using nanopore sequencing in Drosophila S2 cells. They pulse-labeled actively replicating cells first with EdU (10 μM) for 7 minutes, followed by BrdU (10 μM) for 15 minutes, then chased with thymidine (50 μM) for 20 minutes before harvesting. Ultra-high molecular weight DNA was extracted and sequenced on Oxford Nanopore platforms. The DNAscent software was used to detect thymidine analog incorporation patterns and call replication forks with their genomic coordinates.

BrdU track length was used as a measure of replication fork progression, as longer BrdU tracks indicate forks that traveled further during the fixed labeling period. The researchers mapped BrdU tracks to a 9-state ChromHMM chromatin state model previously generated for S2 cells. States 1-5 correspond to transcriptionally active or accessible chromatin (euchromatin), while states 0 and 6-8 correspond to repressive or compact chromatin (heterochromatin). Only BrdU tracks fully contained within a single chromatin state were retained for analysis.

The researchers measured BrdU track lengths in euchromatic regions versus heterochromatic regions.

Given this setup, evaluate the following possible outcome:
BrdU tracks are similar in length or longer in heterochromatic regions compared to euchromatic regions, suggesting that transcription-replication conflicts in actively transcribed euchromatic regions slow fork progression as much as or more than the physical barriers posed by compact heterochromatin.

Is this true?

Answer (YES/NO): NO